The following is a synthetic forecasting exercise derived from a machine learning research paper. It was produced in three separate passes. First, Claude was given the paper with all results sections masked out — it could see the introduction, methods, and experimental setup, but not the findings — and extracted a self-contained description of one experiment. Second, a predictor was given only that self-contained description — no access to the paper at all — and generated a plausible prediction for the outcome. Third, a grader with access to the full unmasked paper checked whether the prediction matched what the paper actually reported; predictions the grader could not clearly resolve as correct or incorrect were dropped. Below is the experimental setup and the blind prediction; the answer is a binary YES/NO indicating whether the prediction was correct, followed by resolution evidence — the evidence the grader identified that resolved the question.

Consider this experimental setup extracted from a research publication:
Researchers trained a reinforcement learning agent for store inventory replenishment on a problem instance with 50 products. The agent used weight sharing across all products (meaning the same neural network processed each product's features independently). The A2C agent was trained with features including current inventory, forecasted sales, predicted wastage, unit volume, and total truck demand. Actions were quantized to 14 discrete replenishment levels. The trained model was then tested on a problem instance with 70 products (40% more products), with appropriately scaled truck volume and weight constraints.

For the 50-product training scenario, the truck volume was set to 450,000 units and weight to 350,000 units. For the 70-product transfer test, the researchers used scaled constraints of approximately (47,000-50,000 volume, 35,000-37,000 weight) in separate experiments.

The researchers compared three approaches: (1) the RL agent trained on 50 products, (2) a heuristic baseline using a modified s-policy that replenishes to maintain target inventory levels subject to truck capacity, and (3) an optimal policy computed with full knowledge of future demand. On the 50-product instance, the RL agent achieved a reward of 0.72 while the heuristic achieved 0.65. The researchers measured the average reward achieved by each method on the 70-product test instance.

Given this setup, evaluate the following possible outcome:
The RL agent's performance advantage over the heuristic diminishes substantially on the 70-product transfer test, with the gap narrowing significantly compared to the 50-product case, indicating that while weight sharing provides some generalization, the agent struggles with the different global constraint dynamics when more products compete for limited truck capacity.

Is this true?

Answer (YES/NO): YES